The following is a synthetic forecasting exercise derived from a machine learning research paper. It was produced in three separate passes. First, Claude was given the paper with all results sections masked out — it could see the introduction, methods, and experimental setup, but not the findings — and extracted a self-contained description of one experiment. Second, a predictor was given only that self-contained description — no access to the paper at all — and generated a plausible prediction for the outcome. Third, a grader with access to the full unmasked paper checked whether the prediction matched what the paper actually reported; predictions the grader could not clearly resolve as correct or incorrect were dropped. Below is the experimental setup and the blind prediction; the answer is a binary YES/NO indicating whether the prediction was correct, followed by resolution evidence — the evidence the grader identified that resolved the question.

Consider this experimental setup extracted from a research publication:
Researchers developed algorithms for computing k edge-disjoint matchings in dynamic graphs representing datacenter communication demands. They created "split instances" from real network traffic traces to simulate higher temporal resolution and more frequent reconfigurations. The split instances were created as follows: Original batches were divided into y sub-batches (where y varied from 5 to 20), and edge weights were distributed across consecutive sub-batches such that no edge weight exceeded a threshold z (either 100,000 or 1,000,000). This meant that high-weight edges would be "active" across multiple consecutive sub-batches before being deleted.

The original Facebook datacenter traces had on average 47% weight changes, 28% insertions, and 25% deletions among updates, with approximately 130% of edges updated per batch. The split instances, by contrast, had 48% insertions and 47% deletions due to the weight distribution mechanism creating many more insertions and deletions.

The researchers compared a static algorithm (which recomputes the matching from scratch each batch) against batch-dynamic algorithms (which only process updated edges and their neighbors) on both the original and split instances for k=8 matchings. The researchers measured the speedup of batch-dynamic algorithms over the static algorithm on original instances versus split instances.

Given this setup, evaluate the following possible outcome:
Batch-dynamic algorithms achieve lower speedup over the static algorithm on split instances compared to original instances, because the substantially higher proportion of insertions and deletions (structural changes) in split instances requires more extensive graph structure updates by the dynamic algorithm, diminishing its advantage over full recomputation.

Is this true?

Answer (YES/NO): NO